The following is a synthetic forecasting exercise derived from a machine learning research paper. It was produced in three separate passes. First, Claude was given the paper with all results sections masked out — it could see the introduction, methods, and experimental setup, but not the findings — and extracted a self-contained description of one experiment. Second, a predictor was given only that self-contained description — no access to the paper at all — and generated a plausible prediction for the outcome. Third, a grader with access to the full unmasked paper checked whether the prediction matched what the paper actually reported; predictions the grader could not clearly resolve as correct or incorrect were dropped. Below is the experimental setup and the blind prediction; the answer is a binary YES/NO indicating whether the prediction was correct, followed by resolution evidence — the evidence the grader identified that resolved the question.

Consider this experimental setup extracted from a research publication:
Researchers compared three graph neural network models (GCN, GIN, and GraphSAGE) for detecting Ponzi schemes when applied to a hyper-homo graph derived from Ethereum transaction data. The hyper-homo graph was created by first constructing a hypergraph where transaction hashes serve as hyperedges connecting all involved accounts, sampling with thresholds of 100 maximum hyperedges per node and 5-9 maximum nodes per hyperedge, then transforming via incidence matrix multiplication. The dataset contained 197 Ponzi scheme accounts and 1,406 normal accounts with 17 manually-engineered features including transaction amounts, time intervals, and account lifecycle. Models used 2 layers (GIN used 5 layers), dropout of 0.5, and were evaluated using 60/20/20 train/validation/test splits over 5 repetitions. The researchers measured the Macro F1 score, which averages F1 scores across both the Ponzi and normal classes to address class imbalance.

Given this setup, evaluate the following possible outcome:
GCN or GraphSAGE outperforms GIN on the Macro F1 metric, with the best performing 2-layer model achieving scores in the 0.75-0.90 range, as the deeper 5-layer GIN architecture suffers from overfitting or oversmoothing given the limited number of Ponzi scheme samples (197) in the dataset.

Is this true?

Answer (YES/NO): YES